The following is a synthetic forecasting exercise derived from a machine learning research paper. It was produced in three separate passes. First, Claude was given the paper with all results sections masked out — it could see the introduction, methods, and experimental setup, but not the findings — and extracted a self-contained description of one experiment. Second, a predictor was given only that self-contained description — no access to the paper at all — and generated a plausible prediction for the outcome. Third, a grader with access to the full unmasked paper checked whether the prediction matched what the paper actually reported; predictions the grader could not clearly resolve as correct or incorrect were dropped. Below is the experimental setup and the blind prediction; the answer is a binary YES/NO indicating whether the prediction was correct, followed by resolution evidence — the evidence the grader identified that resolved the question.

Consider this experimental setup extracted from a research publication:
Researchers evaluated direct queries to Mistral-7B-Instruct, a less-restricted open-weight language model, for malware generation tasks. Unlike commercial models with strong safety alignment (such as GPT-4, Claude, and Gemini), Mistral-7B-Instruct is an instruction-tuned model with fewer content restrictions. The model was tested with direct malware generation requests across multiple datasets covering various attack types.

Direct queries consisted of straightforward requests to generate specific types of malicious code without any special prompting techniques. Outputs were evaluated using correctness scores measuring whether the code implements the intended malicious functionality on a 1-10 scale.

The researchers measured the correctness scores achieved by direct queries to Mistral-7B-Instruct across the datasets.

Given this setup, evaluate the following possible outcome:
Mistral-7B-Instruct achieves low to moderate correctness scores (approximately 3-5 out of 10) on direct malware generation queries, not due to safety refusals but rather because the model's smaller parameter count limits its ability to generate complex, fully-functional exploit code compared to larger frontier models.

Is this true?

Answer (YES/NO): NO